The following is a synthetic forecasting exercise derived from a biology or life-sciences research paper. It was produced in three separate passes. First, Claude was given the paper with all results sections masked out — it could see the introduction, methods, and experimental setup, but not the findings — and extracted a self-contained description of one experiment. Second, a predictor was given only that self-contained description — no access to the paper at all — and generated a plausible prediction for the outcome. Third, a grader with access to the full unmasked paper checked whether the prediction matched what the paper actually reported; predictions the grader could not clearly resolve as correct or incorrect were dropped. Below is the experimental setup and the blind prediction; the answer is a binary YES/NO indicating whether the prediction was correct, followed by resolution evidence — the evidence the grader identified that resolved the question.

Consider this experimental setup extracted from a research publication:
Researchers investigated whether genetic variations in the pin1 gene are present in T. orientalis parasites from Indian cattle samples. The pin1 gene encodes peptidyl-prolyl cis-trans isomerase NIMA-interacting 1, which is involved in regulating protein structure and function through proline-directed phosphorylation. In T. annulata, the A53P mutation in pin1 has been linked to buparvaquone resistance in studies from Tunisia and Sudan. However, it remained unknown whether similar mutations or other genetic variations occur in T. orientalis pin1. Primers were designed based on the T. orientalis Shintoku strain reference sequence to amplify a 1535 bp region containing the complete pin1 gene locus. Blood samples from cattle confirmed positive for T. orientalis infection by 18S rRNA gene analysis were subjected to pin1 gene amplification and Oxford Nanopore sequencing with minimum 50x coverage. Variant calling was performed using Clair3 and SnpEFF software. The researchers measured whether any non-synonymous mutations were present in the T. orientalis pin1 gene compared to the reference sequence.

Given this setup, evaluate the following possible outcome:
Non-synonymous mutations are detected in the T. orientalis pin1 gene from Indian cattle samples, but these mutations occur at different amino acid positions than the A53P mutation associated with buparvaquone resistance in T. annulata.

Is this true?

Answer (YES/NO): YES